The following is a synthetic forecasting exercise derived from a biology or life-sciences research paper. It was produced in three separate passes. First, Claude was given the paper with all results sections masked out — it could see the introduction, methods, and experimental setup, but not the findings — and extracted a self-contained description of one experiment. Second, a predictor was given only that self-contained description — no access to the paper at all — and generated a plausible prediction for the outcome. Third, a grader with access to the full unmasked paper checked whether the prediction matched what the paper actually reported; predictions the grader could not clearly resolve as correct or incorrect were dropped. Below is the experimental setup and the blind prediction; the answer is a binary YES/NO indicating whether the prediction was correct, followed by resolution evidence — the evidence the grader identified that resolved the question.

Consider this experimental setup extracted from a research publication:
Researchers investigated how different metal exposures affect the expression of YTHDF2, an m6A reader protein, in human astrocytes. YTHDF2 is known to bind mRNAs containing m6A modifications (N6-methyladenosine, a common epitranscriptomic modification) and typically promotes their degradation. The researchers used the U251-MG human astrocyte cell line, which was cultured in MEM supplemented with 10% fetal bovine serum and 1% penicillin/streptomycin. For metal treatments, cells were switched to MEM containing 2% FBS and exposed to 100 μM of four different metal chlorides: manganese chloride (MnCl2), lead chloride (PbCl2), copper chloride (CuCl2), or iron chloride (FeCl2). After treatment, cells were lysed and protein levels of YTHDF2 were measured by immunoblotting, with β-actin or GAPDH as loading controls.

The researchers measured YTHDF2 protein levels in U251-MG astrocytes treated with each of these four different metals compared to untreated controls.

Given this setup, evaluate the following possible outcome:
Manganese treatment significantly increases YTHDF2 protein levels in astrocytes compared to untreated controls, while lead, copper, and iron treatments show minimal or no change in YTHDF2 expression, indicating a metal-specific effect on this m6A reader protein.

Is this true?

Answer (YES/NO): NO